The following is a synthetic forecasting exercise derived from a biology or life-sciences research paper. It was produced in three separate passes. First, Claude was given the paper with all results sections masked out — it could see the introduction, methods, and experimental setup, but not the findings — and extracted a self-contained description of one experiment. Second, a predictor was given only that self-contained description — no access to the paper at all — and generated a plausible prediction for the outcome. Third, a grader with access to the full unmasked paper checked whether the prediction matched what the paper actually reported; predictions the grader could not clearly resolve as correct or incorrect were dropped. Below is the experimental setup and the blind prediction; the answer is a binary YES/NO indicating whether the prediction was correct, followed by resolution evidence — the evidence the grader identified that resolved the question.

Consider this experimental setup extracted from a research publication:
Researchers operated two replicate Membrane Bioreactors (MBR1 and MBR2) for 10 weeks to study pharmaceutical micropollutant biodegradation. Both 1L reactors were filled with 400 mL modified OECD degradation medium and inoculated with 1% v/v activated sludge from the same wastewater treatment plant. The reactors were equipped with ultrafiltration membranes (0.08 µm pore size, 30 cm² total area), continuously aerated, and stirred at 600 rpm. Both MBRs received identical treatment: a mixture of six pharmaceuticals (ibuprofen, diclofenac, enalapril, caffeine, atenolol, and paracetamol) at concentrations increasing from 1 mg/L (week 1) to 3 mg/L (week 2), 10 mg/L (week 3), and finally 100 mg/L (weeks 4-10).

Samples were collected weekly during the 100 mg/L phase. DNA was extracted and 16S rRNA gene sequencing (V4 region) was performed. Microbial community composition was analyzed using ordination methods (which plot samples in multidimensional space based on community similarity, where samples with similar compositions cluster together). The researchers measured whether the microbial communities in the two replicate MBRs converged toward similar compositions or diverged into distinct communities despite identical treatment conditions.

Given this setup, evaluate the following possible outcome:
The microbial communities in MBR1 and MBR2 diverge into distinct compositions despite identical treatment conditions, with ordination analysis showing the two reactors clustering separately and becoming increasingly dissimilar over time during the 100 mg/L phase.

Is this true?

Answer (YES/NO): NO